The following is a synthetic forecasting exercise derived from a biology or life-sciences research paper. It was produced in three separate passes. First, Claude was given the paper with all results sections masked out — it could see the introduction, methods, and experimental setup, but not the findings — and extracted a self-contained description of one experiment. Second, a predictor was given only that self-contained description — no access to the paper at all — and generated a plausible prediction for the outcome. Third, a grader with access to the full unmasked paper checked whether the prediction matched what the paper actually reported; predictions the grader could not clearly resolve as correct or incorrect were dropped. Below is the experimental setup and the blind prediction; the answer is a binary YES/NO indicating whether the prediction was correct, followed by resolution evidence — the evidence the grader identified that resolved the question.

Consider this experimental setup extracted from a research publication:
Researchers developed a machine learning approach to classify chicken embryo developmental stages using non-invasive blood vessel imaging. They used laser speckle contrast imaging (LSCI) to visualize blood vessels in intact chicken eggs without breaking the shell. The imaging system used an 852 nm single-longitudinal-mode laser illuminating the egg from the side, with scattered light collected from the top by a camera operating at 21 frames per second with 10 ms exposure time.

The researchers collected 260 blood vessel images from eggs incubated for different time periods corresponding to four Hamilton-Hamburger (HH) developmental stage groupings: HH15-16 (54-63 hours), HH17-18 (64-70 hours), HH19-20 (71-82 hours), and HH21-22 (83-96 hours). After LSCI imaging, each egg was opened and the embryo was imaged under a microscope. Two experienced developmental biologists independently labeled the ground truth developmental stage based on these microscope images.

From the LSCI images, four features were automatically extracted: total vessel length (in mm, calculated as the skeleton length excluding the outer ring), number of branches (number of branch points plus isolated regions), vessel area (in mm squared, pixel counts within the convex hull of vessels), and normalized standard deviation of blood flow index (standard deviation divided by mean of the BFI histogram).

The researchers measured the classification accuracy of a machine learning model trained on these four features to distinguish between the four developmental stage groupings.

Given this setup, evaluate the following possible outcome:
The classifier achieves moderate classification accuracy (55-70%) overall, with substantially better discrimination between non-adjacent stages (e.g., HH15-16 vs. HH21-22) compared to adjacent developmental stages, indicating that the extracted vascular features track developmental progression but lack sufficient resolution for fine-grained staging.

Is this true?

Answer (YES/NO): NO